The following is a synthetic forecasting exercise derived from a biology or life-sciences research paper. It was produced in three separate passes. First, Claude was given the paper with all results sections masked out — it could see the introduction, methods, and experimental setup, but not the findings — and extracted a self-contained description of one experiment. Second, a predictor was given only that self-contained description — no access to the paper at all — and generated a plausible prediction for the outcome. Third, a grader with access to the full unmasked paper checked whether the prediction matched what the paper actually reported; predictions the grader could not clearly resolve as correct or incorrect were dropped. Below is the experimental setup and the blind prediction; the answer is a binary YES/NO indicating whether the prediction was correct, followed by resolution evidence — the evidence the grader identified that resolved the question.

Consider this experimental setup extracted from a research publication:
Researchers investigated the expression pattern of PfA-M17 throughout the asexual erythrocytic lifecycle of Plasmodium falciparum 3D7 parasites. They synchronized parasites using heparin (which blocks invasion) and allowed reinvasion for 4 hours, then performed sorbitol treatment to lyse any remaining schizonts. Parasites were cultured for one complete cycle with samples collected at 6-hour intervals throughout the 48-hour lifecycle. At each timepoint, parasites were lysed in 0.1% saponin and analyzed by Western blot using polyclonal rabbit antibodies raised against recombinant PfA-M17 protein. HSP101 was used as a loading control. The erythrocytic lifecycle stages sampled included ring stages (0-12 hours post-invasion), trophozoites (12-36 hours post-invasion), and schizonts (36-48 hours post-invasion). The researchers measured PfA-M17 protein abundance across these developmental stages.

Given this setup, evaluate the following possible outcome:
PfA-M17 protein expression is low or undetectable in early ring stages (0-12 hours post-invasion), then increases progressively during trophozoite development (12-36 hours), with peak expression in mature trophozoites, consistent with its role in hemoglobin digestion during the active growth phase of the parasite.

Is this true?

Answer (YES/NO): YES